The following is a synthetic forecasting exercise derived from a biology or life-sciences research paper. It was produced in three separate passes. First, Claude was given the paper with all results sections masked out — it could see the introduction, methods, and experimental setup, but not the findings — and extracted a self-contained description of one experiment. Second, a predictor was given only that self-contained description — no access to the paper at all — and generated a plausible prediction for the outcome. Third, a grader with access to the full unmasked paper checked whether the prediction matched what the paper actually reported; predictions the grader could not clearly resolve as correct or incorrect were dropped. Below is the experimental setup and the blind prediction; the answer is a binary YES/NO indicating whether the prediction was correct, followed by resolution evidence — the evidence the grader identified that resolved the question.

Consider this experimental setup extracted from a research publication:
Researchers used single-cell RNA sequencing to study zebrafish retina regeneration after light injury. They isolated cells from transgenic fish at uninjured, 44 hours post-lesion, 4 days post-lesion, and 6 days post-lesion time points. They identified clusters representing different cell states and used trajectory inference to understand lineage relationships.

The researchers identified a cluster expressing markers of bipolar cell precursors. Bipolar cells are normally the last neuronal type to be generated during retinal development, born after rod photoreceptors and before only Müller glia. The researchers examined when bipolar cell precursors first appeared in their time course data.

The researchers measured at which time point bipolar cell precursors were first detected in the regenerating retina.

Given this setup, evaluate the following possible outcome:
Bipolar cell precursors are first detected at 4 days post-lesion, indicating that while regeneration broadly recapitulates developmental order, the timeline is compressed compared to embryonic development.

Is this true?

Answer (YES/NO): NO